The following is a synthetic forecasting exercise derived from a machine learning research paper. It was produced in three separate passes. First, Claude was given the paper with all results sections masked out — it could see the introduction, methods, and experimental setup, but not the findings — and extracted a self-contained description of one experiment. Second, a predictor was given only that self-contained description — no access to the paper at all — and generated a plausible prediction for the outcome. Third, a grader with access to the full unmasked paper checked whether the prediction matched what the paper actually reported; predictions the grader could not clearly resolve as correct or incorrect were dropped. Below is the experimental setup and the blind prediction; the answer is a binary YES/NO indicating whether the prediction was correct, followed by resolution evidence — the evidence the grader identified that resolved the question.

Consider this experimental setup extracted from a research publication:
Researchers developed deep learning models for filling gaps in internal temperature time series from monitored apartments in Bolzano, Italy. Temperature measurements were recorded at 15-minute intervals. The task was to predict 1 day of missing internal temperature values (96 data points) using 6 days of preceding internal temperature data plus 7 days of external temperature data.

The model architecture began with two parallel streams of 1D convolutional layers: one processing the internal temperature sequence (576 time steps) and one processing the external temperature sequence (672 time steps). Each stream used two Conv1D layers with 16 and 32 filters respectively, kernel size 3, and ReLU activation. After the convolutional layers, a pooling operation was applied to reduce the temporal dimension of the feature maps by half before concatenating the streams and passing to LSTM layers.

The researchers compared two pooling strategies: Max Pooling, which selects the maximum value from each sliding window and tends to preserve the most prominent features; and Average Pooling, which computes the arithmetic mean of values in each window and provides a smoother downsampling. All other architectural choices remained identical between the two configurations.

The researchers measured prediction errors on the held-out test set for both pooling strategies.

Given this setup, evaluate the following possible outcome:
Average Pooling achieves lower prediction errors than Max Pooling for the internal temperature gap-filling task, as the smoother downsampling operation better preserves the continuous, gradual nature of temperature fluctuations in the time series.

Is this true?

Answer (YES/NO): YES